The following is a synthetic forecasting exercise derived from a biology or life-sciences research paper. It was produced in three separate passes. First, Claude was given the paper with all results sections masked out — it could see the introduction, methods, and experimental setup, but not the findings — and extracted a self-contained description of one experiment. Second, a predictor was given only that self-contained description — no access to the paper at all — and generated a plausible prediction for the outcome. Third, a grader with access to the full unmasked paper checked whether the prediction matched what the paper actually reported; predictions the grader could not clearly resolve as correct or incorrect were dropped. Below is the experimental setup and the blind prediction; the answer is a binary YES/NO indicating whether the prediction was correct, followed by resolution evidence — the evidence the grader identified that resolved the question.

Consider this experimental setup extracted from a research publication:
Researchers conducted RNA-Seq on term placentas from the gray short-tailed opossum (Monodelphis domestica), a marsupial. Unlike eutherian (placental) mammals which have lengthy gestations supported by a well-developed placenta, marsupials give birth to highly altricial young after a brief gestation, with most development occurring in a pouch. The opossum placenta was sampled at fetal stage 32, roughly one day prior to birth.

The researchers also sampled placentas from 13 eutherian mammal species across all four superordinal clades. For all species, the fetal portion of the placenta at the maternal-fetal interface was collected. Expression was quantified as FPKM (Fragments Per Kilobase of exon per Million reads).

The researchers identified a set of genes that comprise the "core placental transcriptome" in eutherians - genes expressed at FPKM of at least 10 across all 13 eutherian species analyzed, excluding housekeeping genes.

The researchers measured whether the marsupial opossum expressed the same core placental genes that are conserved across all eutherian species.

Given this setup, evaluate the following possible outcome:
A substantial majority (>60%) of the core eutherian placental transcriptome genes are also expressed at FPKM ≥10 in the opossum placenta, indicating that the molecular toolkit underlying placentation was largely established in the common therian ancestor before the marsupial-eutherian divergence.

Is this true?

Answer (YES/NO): YES